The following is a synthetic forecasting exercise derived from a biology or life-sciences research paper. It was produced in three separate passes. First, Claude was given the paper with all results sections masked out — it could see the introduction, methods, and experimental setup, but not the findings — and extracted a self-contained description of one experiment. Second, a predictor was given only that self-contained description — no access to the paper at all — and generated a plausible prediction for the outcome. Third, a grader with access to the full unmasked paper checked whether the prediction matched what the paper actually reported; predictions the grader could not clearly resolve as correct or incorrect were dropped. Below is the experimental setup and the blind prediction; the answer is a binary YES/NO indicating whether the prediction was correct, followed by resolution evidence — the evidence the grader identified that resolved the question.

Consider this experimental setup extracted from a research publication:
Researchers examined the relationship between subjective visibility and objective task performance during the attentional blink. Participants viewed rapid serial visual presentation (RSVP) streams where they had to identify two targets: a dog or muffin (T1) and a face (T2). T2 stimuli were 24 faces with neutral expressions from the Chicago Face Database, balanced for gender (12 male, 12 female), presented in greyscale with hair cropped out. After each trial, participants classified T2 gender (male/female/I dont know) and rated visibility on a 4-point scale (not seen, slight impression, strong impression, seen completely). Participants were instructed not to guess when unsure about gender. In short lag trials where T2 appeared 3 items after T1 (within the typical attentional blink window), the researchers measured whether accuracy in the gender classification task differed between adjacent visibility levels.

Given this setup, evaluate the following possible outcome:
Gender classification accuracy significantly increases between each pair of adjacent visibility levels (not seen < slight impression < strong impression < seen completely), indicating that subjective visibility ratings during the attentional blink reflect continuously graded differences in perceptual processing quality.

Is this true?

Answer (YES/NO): YES